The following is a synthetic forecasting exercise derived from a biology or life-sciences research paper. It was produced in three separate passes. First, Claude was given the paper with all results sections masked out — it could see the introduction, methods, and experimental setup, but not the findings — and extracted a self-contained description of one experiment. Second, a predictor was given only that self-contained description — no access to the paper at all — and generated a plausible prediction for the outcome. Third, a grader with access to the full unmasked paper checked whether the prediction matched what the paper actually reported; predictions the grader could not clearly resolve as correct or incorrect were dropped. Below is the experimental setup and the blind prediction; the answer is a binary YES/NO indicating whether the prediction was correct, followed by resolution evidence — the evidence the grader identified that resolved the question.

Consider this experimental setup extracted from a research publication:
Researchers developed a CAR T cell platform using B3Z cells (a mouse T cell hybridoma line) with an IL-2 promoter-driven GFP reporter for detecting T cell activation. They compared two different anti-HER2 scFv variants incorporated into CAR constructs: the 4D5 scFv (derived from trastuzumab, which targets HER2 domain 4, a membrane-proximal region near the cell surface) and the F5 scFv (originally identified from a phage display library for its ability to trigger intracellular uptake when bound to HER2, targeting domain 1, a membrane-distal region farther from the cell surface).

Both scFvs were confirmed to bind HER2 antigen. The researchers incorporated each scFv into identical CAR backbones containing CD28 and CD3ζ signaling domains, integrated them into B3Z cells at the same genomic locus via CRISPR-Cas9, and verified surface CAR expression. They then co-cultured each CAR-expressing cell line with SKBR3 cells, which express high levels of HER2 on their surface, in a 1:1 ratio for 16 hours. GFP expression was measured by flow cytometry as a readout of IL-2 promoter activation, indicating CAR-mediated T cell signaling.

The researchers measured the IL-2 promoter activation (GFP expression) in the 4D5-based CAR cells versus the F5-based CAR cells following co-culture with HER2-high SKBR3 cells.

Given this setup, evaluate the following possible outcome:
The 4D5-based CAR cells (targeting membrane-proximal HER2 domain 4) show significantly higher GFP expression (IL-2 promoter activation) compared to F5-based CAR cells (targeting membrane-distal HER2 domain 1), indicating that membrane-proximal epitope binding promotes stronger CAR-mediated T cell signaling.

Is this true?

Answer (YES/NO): NO